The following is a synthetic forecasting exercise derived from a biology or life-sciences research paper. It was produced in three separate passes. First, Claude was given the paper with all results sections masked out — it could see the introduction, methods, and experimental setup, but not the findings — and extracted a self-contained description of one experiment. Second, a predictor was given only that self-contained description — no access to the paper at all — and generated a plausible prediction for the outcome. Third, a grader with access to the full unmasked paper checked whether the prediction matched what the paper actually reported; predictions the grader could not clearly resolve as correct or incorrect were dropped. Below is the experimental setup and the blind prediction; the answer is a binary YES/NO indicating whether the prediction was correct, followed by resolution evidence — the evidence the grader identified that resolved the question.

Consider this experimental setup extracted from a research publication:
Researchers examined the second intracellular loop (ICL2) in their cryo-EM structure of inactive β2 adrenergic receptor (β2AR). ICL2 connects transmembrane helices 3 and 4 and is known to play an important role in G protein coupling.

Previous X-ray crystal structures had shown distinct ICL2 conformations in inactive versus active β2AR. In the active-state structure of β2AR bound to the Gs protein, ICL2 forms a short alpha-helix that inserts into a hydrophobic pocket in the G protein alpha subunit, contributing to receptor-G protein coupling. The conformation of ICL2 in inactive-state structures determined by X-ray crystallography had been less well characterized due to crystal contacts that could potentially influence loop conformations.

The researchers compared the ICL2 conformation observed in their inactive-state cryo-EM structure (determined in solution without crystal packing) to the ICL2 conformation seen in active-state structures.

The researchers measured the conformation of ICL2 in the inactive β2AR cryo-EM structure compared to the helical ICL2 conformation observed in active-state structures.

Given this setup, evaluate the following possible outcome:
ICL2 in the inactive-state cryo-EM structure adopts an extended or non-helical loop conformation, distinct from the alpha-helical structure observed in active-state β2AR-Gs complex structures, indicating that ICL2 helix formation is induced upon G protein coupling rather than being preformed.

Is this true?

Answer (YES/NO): NO